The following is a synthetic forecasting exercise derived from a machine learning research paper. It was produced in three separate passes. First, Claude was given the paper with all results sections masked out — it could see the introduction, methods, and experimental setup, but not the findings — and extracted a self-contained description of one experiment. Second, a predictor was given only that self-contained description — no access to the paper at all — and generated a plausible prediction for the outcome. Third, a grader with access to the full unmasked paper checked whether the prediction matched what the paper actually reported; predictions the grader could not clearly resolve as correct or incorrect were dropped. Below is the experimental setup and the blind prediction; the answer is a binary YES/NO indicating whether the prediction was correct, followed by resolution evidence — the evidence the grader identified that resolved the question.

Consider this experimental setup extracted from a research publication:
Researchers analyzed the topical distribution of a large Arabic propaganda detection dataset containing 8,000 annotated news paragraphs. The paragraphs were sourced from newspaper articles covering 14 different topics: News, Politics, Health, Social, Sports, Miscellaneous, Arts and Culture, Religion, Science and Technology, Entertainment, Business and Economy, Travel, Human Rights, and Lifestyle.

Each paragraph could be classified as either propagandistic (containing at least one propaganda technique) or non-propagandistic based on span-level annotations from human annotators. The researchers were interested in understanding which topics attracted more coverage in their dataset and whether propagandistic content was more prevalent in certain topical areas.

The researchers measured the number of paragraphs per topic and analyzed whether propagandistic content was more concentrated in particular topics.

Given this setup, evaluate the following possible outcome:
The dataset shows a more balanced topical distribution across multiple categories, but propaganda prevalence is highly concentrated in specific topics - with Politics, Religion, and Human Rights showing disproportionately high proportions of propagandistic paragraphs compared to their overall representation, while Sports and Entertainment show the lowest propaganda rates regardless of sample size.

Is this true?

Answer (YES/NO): NO